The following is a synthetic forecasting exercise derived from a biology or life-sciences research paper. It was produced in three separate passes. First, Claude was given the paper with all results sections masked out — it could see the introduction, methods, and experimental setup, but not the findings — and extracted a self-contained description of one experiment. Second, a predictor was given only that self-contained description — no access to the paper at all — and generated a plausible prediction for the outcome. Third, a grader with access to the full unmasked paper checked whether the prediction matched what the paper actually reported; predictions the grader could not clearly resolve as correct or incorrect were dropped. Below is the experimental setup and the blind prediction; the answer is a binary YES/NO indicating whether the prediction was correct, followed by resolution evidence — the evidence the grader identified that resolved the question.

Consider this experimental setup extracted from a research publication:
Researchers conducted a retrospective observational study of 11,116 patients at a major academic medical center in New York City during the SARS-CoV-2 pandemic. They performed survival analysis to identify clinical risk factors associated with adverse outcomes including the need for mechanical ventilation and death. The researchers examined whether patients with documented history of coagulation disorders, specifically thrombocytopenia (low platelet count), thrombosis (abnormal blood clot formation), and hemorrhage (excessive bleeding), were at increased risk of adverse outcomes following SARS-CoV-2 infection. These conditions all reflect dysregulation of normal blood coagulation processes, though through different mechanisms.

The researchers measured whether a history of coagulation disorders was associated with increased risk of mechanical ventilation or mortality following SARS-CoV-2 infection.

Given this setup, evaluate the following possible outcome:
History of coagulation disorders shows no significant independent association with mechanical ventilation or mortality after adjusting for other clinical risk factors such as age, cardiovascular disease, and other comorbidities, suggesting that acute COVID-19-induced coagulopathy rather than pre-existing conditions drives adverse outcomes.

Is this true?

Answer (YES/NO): NO